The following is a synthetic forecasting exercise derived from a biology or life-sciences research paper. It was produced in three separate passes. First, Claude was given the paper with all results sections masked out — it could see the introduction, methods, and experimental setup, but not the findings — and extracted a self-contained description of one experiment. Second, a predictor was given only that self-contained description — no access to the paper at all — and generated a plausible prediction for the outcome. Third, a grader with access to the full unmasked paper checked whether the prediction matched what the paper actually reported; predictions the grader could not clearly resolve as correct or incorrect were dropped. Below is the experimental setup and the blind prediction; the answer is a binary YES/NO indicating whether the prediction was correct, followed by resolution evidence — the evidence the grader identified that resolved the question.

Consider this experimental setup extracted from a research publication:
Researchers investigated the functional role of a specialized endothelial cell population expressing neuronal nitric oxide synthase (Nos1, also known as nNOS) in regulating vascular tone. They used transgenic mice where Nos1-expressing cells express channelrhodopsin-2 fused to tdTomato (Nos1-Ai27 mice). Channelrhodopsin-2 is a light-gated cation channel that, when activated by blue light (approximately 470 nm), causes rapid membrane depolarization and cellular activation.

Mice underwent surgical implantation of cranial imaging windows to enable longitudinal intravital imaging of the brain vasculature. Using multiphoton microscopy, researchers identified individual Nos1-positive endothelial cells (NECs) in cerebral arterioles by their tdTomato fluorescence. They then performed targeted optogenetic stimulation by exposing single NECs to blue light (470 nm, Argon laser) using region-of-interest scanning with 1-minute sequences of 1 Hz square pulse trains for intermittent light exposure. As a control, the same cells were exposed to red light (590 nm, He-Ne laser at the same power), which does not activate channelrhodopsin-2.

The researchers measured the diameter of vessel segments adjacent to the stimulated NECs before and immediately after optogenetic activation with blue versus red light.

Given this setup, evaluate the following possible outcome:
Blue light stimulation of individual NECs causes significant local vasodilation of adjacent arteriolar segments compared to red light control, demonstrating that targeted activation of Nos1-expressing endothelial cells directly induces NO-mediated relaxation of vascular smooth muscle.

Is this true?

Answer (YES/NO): YES